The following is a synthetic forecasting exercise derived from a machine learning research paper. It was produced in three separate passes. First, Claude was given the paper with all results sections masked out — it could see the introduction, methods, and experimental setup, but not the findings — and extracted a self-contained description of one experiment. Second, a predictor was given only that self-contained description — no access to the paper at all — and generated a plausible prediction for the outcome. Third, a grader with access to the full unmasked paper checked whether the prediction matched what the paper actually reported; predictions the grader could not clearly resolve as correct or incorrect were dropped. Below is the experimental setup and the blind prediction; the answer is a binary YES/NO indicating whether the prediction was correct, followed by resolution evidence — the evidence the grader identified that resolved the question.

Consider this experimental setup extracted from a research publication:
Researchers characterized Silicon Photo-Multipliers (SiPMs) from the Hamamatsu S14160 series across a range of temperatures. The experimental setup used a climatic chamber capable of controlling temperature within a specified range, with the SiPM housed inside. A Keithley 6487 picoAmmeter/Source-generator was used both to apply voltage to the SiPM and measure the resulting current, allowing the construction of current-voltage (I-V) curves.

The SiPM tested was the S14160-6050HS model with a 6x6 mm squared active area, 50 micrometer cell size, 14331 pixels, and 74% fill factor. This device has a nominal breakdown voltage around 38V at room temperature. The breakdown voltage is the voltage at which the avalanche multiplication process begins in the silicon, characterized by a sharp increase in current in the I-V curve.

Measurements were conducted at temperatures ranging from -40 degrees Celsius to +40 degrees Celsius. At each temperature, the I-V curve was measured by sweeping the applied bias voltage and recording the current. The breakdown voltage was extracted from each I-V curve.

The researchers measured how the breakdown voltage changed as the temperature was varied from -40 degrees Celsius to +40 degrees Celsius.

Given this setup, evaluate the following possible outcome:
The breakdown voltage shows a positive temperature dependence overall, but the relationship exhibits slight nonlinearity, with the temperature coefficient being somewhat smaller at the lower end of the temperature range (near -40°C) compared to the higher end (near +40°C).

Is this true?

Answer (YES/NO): NO